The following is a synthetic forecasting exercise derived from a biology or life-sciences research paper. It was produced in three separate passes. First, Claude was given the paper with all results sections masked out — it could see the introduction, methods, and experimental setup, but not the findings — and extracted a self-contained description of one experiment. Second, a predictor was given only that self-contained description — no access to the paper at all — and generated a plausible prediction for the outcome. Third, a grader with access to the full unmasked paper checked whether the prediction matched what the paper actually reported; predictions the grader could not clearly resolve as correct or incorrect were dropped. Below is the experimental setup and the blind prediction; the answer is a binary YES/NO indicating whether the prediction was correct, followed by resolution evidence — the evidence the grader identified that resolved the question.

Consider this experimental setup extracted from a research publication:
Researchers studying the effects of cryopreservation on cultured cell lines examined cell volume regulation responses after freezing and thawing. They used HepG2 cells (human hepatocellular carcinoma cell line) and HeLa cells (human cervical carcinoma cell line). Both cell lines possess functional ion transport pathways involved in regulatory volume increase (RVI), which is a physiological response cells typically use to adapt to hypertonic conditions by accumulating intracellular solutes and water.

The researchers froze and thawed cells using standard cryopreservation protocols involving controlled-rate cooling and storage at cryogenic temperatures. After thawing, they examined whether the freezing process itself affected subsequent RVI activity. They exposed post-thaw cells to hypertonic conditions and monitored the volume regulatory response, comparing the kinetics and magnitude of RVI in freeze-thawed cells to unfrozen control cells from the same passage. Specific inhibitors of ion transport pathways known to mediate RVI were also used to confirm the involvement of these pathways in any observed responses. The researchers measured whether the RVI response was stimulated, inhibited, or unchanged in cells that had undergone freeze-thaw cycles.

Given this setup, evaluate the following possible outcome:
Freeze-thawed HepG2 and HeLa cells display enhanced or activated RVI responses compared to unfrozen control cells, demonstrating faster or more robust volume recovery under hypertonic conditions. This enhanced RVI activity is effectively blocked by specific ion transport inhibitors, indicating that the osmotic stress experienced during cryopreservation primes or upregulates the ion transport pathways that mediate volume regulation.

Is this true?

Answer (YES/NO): NO